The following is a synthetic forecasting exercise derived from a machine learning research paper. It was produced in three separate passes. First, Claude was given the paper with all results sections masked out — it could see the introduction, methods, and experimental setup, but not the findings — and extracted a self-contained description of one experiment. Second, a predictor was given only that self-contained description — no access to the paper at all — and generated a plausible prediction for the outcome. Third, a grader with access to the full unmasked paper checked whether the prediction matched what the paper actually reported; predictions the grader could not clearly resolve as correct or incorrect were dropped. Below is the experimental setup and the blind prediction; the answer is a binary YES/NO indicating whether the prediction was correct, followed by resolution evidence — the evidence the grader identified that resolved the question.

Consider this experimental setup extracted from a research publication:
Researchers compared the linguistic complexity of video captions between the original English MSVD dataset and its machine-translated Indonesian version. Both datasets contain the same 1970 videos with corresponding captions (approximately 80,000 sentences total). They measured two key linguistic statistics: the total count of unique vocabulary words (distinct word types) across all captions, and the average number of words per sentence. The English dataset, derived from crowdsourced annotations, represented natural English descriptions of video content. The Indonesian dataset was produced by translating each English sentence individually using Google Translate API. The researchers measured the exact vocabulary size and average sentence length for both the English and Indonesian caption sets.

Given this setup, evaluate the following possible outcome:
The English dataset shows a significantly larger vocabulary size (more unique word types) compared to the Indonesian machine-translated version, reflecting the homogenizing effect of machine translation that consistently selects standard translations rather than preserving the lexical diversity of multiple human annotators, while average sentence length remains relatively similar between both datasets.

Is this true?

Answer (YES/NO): NO